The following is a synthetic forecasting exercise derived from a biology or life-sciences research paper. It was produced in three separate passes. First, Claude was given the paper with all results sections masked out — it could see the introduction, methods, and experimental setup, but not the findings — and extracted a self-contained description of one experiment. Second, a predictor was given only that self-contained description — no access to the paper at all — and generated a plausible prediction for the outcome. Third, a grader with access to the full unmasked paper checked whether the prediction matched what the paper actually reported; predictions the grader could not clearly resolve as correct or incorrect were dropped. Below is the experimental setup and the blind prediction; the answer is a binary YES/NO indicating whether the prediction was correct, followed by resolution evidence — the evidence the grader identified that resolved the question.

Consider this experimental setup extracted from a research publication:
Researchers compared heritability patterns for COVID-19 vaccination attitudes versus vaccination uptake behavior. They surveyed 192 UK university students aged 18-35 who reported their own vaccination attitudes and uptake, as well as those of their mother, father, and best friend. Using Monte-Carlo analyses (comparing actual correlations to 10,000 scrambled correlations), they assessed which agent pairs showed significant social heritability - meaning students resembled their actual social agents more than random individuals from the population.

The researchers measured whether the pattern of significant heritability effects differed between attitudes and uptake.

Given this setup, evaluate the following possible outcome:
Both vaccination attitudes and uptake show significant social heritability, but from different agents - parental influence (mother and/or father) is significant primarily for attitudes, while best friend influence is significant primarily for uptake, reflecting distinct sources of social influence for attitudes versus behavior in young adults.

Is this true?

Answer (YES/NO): NO